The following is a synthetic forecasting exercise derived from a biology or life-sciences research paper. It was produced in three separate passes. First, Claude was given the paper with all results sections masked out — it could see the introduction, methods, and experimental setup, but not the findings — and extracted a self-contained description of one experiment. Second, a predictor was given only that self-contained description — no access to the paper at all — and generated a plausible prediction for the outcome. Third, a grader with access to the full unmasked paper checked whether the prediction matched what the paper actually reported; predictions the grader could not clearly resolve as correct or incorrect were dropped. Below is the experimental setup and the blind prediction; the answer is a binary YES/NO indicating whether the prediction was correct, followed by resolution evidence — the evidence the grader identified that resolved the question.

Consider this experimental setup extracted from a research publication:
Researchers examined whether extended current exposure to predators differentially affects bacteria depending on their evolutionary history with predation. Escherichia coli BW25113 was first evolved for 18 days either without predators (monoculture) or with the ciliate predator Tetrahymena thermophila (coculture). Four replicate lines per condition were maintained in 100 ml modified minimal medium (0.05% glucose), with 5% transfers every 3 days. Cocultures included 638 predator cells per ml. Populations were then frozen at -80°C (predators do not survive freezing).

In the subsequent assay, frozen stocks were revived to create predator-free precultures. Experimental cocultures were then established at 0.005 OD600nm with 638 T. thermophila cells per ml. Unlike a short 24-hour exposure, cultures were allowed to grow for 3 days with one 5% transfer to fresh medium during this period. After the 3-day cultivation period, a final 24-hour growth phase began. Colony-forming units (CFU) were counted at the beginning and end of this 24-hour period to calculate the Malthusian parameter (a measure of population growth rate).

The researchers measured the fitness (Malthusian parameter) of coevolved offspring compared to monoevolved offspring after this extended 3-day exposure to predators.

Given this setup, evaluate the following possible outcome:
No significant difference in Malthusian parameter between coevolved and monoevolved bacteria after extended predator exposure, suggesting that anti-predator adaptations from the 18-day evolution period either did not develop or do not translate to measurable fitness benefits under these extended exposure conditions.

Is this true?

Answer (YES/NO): YES